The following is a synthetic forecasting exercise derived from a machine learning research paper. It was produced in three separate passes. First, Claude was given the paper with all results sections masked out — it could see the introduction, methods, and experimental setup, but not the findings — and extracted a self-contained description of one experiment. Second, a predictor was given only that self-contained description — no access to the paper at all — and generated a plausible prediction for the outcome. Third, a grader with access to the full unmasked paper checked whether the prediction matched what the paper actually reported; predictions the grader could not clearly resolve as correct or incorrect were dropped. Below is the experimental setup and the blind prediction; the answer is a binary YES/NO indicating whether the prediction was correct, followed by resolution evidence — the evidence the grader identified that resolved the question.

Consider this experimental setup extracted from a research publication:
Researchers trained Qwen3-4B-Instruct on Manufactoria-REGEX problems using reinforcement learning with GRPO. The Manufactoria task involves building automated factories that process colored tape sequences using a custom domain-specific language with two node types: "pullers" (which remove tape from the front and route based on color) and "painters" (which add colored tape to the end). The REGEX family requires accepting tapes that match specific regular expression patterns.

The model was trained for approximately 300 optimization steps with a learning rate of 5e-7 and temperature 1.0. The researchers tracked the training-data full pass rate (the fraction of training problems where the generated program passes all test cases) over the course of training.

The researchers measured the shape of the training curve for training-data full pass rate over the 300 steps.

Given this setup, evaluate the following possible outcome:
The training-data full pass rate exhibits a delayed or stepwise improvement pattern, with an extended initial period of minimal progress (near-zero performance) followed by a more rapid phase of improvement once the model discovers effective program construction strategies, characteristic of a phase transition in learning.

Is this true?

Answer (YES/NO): YES